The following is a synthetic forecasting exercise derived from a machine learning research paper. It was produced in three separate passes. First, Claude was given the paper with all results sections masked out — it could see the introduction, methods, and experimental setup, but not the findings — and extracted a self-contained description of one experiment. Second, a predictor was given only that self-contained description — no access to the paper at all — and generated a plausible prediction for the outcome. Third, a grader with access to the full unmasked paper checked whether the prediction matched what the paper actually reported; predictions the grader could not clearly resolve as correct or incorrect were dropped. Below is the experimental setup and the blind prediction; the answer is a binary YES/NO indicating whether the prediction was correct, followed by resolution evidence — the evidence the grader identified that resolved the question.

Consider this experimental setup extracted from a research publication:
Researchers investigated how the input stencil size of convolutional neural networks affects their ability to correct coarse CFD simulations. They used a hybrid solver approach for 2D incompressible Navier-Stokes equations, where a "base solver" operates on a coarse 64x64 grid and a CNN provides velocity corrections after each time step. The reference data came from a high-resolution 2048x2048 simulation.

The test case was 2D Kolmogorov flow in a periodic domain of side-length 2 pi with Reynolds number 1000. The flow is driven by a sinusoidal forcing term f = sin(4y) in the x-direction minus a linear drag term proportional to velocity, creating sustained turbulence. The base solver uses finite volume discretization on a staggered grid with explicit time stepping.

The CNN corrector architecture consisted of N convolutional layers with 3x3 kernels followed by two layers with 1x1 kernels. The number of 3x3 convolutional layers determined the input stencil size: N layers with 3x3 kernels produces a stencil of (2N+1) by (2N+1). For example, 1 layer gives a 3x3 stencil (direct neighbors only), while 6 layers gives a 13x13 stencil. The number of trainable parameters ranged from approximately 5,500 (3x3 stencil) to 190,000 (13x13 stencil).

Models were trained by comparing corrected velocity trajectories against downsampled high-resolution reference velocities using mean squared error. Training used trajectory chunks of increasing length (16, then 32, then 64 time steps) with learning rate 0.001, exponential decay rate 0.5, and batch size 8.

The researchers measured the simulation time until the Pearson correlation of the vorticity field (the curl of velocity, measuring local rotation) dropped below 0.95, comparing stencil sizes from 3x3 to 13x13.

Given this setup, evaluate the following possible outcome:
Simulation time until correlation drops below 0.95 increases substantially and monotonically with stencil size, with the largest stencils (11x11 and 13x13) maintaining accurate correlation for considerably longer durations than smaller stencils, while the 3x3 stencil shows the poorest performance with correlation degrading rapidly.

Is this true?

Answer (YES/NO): YES